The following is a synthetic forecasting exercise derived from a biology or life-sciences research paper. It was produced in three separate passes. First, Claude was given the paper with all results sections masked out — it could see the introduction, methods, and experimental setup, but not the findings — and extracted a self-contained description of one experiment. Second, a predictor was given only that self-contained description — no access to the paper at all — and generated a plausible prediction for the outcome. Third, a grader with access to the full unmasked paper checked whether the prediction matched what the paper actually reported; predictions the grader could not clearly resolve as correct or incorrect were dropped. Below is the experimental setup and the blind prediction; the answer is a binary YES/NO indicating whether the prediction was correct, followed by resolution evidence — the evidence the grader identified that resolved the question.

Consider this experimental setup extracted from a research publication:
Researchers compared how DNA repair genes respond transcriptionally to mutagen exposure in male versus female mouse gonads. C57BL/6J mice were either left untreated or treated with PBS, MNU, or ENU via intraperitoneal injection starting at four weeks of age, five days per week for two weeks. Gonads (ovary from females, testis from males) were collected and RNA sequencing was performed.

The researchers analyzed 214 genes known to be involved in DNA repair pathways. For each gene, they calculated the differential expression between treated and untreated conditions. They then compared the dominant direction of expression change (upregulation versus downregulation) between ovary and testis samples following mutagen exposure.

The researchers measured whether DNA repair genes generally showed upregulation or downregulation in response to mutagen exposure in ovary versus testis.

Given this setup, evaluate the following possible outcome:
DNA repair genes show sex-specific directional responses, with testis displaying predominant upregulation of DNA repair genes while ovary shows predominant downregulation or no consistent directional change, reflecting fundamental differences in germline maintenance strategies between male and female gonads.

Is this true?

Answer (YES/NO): NO